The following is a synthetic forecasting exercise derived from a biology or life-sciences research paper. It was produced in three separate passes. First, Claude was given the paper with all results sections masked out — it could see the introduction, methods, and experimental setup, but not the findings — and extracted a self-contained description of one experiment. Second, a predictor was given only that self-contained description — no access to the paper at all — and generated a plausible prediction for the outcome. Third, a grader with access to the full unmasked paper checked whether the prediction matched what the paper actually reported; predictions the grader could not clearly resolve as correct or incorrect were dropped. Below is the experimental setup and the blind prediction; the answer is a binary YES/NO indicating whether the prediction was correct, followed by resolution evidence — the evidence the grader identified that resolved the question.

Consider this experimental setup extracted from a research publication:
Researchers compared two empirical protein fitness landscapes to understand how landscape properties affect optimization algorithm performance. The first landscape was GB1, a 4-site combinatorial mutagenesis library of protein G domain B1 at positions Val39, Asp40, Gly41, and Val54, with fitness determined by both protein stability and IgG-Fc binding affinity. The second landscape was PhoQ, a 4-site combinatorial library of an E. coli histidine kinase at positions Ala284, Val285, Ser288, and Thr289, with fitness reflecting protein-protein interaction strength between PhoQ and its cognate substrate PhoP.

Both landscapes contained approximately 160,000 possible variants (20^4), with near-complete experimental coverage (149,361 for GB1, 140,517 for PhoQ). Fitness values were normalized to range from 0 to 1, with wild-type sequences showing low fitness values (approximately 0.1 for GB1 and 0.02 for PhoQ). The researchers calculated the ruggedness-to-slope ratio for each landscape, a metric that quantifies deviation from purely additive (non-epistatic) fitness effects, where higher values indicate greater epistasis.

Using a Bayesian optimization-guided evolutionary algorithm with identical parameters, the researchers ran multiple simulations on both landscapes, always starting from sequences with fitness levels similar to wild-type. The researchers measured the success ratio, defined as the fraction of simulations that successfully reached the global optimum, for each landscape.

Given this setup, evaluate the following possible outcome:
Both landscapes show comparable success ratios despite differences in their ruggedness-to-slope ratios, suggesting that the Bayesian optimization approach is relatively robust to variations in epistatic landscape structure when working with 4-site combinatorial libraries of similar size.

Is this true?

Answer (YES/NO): YES